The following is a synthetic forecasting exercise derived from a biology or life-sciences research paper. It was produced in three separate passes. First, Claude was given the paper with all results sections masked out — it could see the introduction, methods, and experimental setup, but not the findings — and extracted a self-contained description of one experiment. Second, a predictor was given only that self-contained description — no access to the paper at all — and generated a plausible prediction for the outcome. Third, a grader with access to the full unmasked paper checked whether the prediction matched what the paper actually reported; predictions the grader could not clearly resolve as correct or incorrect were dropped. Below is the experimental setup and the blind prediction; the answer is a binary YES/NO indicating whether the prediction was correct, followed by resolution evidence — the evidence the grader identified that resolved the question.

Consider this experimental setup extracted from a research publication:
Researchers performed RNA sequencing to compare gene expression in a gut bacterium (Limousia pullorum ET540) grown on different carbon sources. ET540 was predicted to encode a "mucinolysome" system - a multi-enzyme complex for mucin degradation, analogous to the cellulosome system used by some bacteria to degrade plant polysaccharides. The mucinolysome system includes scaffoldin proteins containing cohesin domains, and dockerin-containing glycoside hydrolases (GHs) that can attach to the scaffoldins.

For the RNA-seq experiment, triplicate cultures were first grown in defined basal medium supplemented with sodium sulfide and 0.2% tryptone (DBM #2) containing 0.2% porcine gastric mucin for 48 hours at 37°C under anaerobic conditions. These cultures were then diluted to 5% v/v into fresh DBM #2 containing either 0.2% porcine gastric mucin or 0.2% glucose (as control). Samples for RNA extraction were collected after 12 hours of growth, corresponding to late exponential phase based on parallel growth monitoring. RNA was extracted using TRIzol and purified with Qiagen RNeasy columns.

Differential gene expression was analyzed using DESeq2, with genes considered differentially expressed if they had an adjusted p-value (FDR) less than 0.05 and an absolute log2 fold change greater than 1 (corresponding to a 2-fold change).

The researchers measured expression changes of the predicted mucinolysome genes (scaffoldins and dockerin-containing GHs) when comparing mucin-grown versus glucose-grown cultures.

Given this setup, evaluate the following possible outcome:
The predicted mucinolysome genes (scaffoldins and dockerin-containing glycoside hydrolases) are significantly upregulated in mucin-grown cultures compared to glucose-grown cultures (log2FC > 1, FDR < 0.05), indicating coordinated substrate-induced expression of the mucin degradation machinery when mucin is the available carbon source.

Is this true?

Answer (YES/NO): YES